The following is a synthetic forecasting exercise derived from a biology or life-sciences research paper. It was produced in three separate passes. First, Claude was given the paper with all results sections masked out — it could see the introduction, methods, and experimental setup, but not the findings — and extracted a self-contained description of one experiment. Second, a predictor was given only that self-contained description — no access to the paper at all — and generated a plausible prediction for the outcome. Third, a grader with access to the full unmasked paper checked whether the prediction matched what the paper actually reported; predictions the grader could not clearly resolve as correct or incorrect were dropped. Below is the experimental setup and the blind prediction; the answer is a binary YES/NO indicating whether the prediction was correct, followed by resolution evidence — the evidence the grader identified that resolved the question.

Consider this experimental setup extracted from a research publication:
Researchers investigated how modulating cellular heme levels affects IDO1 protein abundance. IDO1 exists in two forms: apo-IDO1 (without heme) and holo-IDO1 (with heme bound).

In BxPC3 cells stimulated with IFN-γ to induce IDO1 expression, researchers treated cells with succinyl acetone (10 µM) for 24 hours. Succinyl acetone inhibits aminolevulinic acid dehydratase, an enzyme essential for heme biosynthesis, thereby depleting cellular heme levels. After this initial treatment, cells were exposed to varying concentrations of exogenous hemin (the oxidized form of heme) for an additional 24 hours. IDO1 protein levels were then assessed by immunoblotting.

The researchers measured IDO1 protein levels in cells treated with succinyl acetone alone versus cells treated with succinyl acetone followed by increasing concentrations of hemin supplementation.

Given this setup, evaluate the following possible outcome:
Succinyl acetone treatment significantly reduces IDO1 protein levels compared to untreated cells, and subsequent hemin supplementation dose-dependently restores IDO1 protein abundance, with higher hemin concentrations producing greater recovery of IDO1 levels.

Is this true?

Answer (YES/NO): YES